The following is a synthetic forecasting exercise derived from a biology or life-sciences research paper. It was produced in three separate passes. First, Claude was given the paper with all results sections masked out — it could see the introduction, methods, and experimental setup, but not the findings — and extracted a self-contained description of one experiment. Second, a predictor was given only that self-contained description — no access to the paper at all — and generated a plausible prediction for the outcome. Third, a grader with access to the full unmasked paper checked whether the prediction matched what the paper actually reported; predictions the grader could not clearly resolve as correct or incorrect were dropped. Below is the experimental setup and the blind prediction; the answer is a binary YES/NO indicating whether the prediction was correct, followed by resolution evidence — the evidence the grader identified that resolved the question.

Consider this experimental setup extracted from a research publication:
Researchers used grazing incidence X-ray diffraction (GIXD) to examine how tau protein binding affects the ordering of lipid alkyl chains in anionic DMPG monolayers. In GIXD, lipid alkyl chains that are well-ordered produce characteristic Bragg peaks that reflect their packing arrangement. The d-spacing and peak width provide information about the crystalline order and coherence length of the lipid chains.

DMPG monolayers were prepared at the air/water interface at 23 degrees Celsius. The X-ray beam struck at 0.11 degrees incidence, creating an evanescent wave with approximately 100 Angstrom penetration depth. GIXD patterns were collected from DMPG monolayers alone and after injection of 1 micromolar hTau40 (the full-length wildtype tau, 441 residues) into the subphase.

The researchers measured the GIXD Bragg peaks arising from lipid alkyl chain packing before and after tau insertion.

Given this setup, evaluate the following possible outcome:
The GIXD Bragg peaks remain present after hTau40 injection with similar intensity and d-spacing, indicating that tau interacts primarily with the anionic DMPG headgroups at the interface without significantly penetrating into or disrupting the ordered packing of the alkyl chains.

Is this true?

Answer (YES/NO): NO